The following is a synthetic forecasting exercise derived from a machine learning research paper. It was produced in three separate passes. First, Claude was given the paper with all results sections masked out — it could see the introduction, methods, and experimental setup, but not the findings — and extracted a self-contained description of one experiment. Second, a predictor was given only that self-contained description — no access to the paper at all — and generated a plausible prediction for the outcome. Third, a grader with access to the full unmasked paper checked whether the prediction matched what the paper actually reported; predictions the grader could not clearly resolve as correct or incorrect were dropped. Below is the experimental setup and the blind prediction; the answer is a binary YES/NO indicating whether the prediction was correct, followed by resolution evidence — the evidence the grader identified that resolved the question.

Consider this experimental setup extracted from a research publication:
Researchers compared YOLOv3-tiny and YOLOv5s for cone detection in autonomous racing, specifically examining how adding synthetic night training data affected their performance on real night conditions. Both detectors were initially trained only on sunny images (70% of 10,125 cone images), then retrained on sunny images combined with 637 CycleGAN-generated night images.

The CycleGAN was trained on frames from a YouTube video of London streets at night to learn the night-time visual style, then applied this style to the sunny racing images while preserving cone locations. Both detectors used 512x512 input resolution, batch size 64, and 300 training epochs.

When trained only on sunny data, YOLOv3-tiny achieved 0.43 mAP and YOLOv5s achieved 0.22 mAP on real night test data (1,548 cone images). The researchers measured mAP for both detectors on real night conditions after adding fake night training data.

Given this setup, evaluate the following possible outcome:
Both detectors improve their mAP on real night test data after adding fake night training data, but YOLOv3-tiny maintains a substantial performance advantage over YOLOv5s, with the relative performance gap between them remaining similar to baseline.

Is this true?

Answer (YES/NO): NO